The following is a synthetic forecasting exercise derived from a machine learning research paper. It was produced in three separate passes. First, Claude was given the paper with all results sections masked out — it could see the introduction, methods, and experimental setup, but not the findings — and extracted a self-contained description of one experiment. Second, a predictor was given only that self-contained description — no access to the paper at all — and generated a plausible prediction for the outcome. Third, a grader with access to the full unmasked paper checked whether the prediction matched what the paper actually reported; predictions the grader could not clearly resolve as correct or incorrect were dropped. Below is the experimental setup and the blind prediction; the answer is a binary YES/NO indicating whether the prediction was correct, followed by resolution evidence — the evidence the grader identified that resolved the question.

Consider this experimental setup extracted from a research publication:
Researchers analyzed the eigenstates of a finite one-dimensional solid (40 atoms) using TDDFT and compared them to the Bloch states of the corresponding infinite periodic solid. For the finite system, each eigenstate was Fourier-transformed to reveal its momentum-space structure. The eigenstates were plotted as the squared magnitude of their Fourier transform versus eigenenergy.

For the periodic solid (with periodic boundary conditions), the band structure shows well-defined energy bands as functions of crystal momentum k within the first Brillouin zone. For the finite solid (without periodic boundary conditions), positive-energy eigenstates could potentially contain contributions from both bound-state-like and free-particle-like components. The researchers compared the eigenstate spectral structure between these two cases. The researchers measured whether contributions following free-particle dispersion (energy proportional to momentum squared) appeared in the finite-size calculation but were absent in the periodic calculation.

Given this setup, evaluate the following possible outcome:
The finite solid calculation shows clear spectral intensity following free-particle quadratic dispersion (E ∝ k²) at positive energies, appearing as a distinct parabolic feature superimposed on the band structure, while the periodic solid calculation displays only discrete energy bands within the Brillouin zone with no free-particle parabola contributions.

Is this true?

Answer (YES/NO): YES